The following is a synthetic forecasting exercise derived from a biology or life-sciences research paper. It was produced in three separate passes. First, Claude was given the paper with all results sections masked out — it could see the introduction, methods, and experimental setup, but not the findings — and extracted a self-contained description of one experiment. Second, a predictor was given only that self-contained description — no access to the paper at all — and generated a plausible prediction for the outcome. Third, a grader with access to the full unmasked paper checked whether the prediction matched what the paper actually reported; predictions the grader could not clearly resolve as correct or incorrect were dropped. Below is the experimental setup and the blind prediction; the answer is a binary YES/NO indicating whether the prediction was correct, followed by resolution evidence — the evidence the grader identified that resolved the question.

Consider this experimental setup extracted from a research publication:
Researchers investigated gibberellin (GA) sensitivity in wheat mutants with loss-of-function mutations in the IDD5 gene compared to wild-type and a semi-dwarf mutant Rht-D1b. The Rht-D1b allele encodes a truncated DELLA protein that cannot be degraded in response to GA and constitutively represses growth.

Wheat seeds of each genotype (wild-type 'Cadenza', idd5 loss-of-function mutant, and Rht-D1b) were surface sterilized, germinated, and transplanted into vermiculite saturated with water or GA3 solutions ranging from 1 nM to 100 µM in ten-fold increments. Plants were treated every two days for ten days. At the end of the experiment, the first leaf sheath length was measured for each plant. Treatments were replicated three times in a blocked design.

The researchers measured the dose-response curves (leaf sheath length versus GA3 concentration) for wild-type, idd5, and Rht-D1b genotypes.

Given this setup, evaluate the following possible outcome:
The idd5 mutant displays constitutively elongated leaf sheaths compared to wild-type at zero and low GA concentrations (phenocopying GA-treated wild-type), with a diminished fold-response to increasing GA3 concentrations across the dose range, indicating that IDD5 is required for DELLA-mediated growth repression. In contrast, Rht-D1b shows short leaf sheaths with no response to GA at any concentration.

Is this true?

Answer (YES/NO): NO